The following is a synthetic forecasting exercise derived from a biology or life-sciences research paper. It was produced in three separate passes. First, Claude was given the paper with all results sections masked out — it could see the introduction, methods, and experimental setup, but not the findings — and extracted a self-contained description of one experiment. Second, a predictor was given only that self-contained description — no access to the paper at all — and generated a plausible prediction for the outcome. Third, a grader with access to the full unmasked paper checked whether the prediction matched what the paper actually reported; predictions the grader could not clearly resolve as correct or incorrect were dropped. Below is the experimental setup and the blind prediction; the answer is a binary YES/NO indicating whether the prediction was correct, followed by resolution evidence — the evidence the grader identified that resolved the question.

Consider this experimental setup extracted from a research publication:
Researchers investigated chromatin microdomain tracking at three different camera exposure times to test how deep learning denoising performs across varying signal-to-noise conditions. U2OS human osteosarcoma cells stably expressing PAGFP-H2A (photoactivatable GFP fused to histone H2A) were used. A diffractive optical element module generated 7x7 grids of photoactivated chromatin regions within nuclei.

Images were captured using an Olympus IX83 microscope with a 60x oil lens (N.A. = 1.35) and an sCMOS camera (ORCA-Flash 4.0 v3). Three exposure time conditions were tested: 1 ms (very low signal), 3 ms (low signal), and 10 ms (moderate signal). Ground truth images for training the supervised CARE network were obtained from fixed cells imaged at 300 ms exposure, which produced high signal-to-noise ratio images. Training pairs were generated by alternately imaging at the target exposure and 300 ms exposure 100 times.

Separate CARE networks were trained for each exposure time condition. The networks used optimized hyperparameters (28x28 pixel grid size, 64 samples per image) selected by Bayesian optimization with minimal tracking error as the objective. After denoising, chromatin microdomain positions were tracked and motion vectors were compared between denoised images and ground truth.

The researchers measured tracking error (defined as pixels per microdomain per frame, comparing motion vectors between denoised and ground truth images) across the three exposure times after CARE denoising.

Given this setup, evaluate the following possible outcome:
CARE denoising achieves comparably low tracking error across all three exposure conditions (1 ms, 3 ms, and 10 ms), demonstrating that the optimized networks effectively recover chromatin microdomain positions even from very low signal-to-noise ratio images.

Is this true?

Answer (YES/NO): NO